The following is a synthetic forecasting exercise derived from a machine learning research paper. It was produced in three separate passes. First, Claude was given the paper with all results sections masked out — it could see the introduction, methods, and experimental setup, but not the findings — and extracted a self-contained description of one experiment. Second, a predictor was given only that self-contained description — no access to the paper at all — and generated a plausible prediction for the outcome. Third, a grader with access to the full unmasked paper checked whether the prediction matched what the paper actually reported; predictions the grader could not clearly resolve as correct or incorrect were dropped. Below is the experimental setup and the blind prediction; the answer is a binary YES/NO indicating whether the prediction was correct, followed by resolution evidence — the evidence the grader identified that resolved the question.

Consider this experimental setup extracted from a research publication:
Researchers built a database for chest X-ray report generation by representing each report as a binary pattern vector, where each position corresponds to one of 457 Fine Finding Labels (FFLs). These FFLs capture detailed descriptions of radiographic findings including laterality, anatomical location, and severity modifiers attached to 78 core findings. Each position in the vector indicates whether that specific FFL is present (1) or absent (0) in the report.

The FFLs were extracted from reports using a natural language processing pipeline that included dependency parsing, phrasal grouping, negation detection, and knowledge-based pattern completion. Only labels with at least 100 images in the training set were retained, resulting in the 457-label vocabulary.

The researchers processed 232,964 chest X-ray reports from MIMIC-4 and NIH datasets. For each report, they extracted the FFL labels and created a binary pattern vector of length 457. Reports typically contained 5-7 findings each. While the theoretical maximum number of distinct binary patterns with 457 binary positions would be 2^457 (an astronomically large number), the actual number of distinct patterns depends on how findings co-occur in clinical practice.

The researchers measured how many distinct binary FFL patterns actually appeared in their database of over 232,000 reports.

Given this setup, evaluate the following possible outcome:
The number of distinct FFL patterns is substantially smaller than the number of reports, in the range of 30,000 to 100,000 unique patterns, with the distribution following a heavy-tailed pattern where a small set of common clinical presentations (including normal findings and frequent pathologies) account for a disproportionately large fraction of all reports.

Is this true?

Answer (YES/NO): NO